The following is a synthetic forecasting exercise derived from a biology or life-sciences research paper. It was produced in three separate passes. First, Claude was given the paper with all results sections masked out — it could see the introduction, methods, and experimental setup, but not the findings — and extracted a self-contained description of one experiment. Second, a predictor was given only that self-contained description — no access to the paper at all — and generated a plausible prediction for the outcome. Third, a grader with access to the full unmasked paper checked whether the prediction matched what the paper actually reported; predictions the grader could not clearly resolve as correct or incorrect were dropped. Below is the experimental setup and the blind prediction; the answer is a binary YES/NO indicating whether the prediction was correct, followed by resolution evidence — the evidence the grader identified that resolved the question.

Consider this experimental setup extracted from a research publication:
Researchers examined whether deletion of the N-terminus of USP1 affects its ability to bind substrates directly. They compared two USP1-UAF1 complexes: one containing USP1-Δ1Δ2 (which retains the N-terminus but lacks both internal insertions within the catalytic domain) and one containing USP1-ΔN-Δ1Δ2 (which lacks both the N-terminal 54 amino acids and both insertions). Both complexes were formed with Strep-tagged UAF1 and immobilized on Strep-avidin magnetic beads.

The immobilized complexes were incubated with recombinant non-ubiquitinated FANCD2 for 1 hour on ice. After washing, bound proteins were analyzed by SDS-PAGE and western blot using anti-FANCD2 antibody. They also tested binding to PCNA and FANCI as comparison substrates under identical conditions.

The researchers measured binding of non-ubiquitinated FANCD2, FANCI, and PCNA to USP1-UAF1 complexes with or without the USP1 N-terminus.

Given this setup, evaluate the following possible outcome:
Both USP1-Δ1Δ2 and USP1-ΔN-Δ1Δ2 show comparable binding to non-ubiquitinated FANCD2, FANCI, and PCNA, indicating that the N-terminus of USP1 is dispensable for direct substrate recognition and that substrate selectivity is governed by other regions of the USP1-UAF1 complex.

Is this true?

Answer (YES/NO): NO